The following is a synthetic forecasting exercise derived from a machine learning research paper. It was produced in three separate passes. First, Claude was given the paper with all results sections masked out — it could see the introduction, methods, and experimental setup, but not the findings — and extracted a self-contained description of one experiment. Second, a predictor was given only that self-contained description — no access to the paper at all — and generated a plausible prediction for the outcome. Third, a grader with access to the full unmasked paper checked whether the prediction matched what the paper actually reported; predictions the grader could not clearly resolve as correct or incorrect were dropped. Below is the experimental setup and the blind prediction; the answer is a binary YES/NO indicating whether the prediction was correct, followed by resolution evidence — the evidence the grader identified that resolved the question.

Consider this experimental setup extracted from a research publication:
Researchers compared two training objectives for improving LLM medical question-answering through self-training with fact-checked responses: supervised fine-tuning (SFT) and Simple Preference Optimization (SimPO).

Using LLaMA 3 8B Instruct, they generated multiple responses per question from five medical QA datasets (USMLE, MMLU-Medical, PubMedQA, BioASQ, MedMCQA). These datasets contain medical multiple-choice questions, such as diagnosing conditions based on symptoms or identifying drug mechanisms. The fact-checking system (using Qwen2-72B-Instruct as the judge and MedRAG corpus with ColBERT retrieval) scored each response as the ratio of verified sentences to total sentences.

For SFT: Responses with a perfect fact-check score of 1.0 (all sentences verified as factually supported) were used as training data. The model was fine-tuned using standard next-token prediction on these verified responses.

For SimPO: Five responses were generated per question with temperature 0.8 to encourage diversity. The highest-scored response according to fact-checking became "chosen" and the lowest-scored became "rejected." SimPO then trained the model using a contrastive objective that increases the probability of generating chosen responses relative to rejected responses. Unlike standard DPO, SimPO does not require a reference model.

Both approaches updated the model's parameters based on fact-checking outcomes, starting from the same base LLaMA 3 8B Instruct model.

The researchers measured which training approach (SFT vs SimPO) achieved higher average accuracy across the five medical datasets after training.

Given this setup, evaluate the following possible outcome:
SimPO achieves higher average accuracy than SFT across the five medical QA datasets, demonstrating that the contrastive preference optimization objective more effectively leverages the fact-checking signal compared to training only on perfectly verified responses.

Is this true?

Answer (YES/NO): YES